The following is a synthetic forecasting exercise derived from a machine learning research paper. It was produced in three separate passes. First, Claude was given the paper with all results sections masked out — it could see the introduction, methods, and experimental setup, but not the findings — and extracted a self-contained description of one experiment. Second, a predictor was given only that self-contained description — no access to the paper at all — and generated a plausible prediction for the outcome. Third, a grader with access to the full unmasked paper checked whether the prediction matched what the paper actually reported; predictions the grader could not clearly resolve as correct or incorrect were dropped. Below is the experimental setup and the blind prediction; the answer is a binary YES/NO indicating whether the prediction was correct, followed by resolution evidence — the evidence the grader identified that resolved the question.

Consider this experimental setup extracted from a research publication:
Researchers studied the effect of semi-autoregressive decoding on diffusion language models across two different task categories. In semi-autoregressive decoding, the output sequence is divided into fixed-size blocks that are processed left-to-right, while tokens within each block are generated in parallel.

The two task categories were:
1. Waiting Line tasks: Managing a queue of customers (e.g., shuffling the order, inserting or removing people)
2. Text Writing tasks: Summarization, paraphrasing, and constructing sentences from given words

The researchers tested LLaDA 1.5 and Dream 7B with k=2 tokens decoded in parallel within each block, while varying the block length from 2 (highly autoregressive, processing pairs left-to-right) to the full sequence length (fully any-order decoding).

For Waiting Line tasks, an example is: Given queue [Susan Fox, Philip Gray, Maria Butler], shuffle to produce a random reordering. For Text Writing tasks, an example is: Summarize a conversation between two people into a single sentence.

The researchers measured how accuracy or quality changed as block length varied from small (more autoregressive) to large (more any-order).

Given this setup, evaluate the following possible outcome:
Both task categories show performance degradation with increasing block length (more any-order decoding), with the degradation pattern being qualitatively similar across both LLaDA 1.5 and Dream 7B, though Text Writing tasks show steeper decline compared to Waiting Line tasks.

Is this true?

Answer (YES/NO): NO